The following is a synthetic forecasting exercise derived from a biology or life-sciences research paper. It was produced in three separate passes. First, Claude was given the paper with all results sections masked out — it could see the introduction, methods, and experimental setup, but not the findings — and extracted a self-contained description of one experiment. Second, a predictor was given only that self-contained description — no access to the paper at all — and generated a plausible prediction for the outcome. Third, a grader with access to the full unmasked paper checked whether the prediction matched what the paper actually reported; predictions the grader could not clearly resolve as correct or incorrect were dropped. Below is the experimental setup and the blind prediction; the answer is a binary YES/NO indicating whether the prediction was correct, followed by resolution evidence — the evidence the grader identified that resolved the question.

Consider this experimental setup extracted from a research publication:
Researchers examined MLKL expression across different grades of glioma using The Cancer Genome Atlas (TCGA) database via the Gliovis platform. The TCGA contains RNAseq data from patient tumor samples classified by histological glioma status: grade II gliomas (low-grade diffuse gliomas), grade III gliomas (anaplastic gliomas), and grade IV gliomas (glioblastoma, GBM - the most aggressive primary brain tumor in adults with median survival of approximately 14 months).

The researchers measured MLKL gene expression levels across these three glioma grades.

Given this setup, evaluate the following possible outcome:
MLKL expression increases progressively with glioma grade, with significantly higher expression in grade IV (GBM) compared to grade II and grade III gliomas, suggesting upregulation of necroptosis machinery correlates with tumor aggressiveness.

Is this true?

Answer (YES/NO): YES